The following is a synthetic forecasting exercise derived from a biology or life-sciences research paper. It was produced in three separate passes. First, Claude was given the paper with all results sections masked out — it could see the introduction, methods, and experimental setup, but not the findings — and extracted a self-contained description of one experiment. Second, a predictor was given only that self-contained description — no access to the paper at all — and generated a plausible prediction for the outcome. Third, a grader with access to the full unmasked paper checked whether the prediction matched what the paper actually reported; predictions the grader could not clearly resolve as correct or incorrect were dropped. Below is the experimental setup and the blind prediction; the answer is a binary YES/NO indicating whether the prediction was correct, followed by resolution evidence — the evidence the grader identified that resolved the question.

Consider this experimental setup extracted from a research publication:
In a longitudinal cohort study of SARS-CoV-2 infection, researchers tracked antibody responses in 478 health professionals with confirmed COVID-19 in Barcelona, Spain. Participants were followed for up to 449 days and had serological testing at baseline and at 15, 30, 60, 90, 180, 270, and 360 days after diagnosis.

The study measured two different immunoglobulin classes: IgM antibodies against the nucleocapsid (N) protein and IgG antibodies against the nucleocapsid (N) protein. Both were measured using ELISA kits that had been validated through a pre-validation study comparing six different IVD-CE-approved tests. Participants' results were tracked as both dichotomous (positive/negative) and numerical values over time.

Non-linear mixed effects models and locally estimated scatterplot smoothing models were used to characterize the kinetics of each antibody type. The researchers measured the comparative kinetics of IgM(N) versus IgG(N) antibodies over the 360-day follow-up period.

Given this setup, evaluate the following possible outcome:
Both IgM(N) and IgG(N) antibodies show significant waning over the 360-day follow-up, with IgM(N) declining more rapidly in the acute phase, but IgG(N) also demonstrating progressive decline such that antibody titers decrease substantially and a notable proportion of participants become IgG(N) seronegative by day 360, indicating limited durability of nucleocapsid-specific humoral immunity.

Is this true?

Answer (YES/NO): NO